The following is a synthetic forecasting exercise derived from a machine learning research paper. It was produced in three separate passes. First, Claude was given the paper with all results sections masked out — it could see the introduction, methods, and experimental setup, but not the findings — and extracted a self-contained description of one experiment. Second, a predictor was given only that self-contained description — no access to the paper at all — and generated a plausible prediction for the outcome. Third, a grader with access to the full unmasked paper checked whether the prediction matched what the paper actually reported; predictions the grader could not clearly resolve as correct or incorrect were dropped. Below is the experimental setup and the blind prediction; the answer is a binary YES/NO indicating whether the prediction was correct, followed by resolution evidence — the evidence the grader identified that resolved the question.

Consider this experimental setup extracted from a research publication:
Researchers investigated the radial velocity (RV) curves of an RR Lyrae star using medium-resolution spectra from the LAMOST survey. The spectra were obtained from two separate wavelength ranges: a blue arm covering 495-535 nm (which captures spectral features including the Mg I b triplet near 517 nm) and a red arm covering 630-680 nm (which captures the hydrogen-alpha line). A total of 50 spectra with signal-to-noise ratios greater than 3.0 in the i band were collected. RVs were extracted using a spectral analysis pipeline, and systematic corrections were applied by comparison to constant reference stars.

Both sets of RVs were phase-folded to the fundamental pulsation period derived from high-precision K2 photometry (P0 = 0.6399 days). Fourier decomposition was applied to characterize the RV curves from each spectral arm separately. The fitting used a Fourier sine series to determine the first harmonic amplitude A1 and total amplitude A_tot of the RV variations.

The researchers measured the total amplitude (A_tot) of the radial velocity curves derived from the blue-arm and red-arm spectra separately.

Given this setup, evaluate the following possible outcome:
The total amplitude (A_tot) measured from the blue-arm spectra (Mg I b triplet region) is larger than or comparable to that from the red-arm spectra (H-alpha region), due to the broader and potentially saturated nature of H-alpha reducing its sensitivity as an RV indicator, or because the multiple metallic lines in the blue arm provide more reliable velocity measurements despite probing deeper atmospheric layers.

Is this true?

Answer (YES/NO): NO